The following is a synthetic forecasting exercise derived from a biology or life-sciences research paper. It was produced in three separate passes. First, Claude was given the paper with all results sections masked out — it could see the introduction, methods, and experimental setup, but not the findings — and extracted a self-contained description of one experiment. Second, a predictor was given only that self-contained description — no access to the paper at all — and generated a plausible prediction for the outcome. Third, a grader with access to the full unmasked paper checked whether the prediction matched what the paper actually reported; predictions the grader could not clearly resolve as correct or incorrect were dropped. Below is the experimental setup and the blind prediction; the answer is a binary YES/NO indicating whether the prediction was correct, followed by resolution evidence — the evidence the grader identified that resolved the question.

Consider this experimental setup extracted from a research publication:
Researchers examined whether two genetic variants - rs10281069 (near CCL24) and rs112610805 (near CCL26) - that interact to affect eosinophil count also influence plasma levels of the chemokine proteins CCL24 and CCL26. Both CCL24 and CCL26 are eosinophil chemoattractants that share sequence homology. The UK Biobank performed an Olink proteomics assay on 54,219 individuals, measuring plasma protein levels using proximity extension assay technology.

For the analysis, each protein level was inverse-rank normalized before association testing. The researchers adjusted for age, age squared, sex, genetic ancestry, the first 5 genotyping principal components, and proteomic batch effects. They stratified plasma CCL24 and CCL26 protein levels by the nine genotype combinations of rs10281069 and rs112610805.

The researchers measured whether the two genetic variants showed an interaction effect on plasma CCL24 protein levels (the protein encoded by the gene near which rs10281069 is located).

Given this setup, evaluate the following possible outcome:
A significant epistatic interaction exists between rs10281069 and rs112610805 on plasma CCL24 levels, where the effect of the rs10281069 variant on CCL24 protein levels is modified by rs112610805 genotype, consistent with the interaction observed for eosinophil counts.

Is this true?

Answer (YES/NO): YES